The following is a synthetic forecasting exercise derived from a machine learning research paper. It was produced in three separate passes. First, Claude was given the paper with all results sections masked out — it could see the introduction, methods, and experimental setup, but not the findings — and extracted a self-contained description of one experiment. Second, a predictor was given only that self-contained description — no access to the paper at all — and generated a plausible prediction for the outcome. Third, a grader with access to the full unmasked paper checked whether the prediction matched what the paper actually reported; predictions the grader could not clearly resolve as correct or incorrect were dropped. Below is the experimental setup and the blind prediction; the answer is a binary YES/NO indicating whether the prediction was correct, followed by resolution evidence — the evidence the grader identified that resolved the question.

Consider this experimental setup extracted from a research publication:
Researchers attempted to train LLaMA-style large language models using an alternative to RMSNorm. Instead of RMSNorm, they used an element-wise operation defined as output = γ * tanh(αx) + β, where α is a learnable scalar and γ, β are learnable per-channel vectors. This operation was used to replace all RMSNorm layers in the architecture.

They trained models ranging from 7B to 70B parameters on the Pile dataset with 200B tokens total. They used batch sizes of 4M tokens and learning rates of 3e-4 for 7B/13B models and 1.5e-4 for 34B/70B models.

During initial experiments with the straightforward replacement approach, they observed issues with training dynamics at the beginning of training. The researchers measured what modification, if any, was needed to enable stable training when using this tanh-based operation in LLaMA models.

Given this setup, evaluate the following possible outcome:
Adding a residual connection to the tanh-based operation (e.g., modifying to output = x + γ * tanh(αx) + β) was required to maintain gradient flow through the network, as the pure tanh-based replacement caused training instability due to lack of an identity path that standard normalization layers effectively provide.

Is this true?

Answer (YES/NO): NO